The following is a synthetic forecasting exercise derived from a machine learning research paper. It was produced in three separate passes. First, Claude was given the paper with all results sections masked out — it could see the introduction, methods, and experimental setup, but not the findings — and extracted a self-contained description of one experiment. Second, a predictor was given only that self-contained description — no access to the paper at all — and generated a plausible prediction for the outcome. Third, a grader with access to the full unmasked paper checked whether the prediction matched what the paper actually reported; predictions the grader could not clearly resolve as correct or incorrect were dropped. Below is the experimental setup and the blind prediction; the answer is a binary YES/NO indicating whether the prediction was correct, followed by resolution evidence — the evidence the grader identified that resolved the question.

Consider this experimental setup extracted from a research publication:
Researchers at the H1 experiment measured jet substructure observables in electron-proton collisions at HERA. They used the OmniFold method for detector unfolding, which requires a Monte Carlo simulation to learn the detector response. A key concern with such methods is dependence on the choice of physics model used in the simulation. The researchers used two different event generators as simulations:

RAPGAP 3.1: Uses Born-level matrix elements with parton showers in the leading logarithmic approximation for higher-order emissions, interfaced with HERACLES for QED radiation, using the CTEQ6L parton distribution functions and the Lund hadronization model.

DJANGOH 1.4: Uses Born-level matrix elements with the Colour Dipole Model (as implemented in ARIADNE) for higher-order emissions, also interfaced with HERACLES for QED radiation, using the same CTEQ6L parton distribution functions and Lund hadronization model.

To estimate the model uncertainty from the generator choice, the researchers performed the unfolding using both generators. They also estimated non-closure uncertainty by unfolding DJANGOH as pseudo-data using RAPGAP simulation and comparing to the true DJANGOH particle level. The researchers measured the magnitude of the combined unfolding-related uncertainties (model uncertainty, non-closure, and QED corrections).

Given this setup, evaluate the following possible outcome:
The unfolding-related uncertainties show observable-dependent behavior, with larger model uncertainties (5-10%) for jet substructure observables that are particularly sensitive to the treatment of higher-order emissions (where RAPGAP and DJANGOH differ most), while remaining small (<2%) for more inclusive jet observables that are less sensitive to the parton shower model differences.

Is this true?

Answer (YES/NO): NO